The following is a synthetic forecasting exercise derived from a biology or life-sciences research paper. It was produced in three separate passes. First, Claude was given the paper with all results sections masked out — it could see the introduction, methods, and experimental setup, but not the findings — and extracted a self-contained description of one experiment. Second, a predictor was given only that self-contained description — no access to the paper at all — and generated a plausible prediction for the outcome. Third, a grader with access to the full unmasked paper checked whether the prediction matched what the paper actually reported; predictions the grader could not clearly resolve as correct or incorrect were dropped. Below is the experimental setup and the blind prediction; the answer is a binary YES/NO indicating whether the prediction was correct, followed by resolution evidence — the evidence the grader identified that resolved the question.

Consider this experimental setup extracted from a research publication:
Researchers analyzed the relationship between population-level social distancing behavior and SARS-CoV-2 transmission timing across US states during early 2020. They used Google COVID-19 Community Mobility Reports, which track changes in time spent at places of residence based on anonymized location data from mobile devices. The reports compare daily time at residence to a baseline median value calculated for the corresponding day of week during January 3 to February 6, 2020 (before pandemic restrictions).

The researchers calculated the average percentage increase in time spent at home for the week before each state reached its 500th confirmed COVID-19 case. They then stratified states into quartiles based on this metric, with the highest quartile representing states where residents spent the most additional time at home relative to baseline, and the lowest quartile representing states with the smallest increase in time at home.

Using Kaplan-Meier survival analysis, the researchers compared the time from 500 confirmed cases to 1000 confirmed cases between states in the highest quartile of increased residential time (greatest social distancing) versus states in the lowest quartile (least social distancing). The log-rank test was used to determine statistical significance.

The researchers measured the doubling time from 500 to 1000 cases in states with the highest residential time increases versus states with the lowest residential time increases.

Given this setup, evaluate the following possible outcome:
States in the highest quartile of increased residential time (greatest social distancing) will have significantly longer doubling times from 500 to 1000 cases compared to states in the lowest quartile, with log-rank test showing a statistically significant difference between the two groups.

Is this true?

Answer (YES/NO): YES